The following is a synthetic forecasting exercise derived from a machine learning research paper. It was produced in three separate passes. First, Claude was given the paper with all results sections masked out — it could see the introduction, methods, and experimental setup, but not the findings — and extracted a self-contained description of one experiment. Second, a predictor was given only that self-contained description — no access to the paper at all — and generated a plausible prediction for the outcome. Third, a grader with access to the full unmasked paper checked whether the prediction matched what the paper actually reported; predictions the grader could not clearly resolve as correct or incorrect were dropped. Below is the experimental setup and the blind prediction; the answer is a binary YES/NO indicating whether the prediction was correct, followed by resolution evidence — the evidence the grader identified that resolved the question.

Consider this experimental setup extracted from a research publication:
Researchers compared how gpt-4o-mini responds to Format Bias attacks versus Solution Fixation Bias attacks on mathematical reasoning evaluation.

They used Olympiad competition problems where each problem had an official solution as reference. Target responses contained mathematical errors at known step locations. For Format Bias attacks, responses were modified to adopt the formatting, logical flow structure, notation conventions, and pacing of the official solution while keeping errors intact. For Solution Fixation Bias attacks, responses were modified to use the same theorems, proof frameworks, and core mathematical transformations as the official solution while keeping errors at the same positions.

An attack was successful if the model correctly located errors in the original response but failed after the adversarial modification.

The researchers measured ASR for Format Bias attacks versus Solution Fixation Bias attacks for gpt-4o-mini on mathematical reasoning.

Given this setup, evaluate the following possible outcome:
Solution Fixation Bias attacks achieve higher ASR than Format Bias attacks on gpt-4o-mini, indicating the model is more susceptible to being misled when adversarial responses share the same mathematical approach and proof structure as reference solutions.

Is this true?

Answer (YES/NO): NO